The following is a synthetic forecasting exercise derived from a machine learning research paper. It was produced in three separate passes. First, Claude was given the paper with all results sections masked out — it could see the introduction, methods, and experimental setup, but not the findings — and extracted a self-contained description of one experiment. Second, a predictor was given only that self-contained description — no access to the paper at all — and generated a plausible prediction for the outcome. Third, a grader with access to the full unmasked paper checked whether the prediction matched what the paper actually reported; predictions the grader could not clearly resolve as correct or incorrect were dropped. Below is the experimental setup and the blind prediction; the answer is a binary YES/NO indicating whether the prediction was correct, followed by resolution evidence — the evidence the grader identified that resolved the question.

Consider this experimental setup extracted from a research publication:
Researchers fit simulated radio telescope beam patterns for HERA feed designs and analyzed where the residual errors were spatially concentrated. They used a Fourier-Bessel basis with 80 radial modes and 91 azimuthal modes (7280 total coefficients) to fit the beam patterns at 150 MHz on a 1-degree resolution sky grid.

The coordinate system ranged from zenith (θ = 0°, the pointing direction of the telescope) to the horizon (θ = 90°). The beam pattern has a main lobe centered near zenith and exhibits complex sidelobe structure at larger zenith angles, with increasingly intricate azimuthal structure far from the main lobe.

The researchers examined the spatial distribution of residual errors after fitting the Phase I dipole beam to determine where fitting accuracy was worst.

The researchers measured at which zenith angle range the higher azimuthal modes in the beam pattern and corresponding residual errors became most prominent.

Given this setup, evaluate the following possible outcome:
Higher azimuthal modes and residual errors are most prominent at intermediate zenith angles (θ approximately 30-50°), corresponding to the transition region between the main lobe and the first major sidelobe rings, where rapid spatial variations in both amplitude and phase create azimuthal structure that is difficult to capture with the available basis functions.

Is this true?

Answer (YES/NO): NO